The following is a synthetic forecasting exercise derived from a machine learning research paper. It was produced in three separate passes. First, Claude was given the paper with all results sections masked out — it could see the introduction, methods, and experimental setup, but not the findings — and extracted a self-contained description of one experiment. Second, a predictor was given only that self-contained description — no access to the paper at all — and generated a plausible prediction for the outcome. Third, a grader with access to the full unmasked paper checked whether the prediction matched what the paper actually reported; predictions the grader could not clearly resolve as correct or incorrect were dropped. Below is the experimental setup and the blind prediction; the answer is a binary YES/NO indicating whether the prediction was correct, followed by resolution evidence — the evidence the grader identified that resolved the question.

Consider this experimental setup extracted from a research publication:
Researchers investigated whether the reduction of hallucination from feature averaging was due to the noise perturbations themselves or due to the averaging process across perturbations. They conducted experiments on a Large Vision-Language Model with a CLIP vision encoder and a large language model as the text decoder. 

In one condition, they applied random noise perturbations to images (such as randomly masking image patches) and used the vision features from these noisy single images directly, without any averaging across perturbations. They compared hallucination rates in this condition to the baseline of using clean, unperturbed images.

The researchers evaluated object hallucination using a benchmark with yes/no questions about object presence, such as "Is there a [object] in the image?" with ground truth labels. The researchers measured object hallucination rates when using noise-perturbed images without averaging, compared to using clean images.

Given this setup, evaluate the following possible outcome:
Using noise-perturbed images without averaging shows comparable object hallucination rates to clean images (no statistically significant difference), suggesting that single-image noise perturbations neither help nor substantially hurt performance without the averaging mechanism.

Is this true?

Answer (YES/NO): NO